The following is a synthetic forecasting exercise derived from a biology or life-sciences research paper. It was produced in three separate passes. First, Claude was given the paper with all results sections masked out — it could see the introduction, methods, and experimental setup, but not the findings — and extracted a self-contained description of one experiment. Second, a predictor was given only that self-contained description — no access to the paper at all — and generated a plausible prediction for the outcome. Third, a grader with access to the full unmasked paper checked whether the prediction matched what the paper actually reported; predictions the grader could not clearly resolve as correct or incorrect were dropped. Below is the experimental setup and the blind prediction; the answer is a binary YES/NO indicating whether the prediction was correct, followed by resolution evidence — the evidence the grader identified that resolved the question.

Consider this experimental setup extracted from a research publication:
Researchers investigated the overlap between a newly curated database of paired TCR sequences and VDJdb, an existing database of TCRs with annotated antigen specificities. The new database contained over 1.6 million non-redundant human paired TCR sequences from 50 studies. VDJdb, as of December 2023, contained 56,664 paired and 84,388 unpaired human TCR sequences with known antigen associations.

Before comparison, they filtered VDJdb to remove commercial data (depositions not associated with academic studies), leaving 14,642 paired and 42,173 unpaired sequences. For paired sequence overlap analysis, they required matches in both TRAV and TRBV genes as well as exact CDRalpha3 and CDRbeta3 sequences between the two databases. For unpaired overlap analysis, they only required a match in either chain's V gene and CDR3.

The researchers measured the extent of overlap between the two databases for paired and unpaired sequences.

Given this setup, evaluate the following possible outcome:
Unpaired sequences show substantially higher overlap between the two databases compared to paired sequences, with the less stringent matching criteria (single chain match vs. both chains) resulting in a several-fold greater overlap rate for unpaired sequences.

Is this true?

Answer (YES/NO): YES